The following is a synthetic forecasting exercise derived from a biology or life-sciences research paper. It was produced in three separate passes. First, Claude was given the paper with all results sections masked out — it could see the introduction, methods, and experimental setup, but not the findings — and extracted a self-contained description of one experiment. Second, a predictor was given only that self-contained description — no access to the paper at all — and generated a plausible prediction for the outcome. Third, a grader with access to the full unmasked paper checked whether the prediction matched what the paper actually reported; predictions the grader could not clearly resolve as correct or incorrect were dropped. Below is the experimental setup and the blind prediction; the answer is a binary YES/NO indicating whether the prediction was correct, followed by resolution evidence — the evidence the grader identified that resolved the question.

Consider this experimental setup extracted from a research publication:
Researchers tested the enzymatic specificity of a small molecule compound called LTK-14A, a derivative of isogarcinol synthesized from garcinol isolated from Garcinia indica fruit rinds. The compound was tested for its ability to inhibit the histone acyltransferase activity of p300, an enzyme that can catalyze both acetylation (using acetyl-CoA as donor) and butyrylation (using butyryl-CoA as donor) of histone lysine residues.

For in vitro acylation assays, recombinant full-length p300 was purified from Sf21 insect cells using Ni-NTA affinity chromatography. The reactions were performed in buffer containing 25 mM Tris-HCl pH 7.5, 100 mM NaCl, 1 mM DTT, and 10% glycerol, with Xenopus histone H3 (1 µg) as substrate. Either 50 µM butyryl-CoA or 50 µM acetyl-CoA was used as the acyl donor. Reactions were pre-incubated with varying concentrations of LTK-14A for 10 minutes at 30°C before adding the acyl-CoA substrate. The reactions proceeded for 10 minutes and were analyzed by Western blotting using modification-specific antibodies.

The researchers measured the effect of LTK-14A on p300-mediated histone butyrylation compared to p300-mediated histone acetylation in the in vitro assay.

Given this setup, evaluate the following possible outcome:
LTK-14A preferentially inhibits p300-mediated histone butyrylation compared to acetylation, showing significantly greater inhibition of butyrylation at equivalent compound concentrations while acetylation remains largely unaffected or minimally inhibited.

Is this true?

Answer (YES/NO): YES